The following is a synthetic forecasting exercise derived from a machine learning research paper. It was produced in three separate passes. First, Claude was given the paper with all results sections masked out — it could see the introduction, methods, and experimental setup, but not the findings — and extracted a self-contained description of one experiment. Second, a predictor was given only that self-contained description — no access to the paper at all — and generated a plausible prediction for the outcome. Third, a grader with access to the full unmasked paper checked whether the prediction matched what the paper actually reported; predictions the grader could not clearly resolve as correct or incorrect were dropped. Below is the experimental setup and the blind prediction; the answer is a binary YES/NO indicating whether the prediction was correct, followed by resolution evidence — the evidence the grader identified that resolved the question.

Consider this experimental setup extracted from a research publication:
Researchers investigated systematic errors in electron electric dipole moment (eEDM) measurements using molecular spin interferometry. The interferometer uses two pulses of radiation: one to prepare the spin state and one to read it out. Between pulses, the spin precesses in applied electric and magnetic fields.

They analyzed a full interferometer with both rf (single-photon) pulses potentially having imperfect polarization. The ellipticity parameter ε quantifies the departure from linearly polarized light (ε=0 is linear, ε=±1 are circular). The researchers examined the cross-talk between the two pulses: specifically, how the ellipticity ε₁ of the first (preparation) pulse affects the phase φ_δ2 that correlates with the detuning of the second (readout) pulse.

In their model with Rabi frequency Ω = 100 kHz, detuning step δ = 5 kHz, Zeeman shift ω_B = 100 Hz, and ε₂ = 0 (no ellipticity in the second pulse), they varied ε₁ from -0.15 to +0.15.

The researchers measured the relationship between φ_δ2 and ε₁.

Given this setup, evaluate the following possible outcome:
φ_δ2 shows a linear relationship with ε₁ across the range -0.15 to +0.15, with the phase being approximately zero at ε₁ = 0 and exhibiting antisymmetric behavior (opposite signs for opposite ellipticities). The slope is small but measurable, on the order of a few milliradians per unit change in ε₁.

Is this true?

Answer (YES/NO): NO